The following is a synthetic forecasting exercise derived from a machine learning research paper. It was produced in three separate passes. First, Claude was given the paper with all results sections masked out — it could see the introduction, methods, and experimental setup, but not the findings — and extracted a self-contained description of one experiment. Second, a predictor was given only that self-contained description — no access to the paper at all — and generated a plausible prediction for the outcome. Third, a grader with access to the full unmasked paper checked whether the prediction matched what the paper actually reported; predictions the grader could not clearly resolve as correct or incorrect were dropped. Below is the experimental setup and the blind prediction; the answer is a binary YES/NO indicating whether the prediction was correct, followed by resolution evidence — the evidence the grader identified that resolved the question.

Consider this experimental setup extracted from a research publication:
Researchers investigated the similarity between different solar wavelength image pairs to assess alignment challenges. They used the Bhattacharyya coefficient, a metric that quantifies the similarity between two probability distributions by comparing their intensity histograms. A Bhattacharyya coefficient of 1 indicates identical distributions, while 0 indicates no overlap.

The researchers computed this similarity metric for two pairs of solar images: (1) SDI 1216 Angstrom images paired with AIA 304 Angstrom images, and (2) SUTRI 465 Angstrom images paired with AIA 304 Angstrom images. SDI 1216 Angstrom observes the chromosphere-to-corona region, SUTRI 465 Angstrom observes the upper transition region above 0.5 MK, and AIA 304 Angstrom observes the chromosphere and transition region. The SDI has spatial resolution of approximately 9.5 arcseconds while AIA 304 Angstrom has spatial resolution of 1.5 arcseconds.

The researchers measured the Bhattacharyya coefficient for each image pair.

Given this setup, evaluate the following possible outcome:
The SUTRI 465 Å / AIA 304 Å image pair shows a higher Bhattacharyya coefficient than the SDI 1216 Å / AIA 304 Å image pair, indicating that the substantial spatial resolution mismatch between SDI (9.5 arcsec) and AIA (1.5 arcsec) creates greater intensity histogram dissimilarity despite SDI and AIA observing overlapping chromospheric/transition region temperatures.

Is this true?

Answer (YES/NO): YES